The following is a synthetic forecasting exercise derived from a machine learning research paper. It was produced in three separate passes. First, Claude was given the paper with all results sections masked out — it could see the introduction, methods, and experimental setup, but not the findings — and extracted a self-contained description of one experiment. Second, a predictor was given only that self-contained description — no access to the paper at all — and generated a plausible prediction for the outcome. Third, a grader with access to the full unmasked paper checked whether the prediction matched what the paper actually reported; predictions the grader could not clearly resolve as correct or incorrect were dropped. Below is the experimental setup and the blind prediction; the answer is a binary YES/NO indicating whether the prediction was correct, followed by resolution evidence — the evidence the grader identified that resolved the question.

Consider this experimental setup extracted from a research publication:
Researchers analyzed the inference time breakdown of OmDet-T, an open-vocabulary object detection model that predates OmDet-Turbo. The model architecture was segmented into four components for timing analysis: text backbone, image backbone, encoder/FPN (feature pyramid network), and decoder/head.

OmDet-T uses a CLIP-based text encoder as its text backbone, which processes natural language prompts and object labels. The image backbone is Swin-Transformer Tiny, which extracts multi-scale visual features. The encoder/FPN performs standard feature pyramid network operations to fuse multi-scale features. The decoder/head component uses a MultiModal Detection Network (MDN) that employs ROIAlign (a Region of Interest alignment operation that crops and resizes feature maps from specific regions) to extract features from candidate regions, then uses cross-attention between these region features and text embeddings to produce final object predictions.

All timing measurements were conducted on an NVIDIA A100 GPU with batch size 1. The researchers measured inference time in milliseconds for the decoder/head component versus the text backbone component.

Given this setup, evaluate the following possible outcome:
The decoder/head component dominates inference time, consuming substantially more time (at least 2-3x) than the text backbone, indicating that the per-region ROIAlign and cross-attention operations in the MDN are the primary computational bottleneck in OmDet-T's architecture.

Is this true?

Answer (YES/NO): NO